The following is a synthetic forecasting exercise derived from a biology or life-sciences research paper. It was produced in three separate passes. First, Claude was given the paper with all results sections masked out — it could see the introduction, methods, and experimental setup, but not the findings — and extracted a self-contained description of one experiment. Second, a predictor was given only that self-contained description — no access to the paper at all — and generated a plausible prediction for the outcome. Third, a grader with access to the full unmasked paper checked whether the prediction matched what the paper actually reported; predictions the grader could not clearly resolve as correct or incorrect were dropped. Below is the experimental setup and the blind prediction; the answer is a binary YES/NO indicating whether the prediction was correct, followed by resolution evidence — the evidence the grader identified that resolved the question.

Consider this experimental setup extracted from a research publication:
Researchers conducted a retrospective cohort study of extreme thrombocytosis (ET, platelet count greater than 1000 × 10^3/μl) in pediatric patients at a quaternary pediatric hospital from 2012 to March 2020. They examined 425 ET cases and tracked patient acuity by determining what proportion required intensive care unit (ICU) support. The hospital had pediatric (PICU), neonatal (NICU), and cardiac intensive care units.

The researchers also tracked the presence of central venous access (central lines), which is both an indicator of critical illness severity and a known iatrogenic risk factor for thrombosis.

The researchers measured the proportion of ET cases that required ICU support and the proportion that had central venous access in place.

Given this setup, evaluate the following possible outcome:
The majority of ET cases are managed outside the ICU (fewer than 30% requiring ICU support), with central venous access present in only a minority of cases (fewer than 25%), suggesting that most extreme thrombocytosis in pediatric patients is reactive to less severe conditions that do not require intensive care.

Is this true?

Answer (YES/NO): NO